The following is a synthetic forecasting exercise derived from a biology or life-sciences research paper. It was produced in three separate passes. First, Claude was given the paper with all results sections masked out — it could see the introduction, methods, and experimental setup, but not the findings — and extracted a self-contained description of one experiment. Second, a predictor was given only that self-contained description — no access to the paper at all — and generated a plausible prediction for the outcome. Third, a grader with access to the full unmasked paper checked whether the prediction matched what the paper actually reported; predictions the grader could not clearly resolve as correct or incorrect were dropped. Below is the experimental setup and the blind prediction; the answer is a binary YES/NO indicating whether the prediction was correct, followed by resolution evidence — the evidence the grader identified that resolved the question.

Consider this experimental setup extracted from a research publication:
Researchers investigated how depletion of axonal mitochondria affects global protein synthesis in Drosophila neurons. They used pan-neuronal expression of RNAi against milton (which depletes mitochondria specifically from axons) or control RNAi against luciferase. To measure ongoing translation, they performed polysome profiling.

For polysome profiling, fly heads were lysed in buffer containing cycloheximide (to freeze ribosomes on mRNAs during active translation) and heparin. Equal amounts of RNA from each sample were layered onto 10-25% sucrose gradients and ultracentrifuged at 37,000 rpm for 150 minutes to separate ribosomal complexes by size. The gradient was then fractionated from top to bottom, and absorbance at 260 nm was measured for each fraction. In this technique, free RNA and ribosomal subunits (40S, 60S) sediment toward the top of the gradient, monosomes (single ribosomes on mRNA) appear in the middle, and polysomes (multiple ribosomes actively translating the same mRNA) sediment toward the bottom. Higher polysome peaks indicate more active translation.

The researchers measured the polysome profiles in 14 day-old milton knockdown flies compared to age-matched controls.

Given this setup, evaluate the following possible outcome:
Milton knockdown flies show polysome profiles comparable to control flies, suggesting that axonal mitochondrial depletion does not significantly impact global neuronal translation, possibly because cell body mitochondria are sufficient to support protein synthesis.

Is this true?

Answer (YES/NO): NO